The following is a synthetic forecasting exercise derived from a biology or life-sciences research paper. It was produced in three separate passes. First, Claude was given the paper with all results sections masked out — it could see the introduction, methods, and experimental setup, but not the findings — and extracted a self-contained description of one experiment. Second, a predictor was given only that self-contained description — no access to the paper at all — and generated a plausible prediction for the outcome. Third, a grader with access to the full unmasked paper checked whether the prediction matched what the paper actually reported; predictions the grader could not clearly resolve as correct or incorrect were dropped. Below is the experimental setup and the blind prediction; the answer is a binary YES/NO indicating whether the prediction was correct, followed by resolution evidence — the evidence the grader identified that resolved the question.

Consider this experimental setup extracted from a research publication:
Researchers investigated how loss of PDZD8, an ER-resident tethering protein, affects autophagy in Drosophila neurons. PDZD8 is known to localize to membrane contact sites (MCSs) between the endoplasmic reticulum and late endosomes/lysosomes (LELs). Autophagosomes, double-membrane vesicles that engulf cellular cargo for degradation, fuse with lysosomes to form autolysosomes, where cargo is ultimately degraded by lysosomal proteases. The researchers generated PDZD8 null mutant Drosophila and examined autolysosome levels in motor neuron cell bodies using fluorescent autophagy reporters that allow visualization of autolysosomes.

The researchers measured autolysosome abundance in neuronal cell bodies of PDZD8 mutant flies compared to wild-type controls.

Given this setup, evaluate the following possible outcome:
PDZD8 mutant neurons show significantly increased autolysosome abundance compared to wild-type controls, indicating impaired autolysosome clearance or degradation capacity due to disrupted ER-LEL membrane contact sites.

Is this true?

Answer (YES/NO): YES